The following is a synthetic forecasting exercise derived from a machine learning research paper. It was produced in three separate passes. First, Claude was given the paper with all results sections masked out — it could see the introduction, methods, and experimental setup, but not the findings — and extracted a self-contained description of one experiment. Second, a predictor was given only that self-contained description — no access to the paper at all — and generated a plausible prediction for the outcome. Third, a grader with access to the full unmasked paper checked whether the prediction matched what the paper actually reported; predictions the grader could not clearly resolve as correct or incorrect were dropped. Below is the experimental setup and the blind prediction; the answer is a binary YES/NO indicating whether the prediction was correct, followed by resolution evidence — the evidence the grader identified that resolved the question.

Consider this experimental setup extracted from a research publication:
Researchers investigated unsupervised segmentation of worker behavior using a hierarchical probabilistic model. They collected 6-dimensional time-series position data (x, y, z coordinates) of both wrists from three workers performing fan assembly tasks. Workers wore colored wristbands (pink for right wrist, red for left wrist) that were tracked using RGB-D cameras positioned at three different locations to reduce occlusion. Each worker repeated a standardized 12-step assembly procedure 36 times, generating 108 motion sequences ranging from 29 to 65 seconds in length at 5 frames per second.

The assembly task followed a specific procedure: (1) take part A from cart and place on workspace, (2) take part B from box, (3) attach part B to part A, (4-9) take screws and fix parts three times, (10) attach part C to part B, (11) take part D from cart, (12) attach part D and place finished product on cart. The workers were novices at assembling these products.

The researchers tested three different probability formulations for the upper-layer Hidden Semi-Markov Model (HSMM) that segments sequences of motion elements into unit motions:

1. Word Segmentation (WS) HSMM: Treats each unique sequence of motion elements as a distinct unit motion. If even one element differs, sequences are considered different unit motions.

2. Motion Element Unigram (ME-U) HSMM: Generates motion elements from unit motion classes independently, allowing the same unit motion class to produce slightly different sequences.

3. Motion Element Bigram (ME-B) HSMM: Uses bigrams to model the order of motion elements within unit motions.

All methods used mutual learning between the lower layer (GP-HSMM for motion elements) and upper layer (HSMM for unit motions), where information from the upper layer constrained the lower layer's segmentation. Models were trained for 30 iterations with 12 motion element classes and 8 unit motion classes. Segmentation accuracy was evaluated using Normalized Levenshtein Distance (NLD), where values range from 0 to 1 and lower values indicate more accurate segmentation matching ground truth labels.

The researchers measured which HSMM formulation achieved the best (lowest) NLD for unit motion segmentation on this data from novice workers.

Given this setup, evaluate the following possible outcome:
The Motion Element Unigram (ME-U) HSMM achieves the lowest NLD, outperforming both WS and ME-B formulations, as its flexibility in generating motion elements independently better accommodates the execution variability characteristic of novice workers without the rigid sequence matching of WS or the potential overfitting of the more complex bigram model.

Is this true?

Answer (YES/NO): YES